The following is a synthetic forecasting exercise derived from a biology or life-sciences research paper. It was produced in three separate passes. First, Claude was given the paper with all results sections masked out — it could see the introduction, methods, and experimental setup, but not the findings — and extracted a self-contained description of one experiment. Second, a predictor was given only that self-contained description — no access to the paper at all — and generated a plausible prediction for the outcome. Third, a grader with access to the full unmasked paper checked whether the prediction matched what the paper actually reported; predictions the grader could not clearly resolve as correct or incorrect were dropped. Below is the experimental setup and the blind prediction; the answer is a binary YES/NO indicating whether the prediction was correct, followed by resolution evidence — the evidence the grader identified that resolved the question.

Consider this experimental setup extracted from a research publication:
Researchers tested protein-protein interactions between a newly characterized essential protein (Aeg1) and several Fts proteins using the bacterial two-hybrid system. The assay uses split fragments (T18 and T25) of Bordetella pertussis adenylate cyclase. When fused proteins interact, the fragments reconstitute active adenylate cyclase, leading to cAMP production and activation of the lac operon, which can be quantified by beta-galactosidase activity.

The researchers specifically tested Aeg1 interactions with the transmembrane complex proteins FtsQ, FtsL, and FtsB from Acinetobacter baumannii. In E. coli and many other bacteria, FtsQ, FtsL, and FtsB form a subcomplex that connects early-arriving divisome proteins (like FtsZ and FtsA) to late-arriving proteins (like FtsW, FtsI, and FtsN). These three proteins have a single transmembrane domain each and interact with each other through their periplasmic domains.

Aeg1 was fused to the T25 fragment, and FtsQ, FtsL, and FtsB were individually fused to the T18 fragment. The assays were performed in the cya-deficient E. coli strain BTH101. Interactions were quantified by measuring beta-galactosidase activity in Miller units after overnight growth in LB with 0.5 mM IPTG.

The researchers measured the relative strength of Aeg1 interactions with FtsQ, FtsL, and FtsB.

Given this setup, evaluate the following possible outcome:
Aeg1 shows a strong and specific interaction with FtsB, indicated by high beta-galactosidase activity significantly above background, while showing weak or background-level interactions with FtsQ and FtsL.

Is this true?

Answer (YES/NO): NO